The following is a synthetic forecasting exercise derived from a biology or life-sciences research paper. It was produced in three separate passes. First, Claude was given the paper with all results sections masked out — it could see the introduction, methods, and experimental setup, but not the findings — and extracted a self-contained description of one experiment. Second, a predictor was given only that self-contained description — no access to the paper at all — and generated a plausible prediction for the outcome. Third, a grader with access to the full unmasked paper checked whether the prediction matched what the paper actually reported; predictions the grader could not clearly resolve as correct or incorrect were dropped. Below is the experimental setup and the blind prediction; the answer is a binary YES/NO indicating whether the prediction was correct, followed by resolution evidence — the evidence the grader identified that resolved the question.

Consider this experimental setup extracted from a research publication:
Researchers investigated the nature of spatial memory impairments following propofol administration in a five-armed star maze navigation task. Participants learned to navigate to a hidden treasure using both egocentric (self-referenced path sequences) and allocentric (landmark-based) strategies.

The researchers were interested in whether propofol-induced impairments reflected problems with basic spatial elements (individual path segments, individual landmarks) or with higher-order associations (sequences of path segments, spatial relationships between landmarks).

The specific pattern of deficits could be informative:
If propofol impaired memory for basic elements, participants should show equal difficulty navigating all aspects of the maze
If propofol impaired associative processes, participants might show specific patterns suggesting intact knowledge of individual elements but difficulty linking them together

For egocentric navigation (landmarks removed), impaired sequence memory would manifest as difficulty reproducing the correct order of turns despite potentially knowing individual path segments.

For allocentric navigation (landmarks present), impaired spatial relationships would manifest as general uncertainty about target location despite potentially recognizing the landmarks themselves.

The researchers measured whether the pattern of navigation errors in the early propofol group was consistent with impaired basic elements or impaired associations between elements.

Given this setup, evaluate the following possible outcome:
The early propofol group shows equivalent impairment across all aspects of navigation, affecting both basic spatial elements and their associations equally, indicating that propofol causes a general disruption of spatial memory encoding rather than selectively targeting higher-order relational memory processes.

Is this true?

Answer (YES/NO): NO